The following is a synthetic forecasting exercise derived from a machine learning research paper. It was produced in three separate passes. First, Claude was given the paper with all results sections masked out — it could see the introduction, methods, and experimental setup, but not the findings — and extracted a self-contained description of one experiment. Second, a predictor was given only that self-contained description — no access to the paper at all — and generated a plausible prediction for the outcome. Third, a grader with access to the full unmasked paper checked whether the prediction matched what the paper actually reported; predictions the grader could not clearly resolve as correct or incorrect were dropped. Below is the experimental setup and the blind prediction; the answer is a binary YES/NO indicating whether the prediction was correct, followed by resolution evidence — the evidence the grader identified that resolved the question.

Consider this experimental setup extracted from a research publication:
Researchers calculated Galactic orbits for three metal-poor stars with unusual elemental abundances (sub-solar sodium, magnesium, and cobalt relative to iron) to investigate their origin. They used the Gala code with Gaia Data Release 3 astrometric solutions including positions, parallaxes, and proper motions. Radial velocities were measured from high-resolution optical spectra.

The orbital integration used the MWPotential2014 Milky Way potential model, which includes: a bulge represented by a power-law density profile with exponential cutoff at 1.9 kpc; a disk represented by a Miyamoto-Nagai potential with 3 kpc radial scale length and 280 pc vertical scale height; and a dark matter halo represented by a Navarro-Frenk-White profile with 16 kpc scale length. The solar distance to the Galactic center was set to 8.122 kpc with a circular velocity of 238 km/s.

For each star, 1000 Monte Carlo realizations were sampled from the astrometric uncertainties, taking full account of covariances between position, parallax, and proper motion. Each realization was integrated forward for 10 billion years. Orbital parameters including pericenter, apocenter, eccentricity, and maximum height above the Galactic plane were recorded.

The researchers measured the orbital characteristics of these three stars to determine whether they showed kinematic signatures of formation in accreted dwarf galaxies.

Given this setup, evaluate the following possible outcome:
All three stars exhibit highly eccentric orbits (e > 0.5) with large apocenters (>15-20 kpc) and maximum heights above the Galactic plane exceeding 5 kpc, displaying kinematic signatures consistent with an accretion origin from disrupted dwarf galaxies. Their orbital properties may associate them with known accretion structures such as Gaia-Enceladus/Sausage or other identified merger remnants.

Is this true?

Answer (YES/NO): NO